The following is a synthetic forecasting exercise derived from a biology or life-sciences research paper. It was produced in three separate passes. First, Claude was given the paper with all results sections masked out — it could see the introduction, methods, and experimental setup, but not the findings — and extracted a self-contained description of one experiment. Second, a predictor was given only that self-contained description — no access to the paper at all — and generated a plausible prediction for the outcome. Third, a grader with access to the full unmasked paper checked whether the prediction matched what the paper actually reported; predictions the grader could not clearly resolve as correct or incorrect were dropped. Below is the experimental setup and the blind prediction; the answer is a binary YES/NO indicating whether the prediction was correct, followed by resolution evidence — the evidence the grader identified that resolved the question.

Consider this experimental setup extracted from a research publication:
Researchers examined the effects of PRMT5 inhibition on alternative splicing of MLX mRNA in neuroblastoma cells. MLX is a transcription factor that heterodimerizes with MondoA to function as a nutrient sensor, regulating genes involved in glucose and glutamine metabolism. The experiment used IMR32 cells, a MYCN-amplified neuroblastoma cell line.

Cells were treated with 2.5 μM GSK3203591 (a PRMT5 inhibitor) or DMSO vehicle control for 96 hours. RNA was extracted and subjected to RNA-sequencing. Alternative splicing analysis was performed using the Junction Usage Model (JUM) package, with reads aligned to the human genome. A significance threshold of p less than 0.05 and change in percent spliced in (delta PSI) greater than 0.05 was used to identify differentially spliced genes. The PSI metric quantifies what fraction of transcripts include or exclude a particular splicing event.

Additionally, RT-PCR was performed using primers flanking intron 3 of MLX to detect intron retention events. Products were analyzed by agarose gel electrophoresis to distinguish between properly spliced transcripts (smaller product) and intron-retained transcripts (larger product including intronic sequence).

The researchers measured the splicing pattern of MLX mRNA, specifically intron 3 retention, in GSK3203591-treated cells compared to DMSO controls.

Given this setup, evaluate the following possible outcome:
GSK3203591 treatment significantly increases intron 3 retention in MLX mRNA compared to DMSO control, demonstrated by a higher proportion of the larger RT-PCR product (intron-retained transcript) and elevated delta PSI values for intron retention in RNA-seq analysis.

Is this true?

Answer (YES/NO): NO